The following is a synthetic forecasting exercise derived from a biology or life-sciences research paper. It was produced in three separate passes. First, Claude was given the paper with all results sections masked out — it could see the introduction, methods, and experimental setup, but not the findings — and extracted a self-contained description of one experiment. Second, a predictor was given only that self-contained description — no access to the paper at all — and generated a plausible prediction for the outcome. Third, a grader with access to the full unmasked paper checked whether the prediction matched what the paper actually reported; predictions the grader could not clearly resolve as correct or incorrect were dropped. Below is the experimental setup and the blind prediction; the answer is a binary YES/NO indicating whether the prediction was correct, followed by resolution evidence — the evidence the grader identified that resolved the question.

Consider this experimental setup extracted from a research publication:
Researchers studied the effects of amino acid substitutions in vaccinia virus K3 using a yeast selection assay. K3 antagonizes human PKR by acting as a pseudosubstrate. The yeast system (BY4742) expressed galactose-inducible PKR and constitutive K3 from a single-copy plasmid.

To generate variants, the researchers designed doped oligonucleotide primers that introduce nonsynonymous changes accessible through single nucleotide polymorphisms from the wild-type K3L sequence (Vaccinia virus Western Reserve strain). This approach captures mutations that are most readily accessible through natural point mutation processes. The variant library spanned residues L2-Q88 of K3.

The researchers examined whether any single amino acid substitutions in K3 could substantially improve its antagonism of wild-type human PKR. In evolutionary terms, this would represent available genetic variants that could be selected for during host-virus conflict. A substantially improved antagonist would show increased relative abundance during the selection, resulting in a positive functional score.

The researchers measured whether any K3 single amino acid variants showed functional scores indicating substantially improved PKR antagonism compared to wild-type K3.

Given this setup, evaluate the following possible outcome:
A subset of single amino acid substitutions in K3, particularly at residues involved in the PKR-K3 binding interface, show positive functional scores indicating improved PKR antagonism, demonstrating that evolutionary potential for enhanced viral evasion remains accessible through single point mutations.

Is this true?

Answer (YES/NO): NO